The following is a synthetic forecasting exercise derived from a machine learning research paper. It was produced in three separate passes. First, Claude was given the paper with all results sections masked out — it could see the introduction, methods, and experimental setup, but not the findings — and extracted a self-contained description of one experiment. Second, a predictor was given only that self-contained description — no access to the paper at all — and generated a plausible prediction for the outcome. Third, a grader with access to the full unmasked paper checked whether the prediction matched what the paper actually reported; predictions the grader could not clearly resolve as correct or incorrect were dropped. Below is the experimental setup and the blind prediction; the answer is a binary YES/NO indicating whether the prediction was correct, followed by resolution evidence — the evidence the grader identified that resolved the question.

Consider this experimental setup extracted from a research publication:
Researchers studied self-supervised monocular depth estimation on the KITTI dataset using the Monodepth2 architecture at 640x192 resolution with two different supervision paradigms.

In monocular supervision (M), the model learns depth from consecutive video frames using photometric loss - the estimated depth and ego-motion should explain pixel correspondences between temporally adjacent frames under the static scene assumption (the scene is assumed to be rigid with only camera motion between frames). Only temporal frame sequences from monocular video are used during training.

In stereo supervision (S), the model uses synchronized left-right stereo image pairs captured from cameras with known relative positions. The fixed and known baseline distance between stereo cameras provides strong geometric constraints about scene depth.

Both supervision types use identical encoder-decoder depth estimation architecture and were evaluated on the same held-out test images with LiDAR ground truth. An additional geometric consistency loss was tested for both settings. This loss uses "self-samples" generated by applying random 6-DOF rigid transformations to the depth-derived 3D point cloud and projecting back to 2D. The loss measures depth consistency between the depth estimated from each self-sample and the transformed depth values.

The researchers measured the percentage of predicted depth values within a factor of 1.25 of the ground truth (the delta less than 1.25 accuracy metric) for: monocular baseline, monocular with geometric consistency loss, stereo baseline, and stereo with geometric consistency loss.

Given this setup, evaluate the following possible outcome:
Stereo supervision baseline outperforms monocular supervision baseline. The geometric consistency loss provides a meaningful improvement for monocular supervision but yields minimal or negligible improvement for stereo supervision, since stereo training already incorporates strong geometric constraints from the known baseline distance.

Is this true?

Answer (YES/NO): NO